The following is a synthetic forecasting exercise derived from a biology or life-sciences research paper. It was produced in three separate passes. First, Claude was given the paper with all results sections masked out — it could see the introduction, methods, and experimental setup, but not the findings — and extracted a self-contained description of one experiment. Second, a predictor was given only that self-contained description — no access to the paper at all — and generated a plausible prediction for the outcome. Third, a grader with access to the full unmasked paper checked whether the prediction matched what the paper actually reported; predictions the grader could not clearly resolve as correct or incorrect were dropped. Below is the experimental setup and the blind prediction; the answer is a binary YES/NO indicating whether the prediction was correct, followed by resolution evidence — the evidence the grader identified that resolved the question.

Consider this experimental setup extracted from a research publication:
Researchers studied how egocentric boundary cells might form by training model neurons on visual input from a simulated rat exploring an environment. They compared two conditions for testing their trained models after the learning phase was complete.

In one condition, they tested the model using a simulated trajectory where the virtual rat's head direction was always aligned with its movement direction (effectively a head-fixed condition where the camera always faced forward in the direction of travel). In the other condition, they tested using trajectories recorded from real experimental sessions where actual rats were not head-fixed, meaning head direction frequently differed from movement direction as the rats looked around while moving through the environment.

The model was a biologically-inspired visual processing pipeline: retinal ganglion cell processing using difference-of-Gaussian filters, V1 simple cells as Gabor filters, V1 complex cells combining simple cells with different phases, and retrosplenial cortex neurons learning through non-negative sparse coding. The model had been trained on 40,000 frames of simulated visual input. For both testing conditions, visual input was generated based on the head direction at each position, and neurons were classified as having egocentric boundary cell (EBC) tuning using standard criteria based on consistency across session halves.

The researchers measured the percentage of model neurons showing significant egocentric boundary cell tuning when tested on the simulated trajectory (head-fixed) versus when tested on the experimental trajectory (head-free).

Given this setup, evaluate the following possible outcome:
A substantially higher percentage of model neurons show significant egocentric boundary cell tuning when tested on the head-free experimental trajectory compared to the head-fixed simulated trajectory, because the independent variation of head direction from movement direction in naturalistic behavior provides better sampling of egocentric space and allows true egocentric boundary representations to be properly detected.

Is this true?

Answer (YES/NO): NO